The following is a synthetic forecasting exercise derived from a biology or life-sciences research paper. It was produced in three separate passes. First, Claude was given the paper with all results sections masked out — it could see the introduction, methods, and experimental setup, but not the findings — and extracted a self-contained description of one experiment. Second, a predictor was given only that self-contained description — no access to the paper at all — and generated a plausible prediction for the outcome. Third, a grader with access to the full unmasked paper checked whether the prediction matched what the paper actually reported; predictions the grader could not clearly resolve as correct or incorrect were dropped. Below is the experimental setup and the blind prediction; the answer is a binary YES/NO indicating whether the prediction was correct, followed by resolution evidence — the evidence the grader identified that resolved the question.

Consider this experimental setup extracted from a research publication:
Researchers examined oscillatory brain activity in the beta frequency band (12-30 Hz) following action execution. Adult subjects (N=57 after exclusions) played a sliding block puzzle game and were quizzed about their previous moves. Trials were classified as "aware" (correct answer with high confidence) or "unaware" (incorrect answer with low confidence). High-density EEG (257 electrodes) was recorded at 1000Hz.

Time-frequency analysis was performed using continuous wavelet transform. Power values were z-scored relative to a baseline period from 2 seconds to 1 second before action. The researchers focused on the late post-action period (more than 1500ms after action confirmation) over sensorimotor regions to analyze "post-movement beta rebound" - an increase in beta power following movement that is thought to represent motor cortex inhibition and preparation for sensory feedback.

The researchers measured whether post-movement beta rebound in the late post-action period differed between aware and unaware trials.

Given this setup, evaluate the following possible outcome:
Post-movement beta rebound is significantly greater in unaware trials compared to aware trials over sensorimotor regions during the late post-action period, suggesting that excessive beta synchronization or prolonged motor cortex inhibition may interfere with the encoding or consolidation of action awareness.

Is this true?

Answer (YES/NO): NO